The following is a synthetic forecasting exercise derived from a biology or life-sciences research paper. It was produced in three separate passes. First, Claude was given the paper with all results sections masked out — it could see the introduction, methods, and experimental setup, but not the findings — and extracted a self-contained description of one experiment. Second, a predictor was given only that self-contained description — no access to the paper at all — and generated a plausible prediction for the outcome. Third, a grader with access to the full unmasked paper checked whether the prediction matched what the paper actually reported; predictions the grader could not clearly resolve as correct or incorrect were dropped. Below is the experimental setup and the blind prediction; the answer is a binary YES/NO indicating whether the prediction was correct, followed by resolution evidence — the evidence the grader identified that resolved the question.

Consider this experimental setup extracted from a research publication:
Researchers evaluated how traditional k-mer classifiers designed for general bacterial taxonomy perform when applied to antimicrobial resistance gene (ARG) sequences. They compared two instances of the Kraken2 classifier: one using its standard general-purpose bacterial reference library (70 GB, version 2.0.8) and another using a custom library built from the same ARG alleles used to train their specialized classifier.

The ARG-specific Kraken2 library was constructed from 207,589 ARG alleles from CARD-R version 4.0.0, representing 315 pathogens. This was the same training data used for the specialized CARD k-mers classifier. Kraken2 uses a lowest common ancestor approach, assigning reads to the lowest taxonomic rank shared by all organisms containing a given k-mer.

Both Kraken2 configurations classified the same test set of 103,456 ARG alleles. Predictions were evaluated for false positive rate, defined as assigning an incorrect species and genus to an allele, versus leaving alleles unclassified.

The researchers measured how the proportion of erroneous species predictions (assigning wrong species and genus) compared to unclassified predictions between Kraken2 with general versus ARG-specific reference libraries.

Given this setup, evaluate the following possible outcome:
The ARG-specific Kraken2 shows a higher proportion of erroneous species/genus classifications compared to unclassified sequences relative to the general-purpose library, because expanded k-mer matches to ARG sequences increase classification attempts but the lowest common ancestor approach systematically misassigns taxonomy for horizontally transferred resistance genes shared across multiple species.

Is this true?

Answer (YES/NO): NO